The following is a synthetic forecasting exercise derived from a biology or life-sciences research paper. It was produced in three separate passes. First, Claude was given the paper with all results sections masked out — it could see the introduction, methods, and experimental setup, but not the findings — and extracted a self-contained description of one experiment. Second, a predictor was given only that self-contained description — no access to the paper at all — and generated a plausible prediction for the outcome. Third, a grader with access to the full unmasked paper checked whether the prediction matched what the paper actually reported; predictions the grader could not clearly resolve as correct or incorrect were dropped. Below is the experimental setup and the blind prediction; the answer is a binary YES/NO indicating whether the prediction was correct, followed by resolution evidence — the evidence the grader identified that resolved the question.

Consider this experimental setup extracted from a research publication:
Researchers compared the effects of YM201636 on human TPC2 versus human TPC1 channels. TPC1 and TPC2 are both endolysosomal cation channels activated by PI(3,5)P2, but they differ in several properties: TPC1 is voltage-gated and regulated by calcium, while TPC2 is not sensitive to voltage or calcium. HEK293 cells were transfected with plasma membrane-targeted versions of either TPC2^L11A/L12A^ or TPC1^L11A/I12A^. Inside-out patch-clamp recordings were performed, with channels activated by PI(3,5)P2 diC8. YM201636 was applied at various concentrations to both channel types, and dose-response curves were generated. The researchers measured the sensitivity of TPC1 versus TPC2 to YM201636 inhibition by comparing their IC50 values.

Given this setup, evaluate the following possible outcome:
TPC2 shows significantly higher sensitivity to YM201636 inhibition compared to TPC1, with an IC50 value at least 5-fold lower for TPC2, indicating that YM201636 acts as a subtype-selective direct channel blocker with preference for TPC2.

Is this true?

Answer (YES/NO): YES